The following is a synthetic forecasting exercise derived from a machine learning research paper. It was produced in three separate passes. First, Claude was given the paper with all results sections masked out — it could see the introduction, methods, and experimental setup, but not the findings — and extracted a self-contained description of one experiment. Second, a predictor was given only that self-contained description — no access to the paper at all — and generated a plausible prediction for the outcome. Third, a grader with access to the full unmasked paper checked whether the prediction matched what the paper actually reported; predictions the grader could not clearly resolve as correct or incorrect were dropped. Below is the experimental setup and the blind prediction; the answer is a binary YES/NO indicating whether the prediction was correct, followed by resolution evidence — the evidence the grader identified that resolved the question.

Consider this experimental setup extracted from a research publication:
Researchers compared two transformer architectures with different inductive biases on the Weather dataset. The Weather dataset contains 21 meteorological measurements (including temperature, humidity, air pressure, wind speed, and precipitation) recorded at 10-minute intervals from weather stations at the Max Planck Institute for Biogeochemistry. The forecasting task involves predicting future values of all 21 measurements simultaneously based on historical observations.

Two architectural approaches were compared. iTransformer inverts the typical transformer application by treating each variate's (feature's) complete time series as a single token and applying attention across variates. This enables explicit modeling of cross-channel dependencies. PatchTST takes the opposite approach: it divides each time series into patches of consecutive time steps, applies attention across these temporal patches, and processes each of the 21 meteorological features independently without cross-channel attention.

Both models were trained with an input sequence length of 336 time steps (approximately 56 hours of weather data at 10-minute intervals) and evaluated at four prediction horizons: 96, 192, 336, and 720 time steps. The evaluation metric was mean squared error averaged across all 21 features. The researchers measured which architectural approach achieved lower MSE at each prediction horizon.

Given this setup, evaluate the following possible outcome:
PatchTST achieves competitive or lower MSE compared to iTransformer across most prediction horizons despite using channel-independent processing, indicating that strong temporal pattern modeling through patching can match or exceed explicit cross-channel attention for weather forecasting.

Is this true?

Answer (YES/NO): YES